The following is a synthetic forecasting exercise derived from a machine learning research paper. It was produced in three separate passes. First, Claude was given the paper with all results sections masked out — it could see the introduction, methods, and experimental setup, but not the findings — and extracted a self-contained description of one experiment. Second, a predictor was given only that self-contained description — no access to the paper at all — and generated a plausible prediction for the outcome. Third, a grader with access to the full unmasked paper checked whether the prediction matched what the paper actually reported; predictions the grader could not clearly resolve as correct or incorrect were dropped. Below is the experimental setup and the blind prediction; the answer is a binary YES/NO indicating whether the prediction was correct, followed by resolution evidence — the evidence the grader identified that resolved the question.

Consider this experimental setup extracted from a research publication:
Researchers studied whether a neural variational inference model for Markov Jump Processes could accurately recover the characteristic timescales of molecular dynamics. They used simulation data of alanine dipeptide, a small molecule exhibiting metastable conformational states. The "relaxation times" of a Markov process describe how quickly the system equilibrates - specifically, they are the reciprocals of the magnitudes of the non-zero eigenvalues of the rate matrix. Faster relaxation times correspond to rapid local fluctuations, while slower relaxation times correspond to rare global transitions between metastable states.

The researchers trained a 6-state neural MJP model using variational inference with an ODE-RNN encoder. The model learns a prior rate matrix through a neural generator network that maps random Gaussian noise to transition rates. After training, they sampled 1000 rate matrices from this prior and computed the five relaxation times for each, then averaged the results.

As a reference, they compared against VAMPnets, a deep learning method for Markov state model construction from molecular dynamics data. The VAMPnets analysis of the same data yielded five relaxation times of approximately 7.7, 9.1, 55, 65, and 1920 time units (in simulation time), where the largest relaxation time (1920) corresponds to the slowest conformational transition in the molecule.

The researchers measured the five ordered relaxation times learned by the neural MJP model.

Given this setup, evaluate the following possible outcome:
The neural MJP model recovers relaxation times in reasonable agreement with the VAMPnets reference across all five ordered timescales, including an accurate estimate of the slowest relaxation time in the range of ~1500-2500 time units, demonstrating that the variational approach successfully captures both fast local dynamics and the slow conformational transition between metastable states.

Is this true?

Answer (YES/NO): NO